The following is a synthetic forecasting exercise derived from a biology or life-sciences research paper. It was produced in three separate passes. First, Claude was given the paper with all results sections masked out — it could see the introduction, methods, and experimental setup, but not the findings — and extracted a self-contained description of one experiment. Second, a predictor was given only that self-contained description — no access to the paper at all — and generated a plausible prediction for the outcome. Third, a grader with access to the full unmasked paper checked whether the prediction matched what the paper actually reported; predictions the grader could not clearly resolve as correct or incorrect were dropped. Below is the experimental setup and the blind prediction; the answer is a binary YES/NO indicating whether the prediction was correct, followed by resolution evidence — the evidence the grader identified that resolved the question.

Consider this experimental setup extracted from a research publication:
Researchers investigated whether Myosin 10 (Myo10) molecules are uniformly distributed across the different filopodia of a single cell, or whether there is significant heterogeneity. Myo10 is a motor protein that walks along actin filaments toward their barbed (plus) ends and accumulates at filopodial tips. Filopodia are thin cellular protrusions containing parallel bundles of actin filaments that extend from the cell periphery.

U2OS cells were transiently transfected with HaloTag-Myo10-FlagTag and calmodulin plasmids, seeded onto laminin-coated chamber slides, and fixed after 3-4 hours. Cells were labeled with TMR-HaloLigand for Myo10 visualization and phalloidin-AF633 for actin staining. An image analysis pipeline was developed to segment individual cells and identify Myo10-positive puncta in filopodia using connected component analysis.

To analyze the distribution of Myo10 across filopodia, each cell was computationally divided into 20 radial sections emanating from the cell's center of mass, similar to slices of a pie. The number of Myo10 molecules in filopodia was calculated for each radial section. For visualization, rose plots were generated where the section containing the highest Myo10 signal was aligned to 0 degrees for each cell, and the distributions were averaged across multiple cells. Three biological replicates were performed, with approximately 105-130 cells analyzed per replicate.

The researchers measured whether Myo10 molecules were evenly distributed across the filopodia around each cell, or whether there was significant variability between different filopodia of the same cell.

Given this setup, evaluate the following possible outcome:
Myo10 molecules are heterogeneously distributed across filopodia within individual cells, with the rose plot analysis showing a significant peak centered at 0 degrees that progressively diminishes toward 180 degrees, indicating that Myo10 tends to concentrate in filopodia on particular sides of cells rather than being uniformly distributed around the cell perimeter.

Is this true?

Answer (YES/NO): NO